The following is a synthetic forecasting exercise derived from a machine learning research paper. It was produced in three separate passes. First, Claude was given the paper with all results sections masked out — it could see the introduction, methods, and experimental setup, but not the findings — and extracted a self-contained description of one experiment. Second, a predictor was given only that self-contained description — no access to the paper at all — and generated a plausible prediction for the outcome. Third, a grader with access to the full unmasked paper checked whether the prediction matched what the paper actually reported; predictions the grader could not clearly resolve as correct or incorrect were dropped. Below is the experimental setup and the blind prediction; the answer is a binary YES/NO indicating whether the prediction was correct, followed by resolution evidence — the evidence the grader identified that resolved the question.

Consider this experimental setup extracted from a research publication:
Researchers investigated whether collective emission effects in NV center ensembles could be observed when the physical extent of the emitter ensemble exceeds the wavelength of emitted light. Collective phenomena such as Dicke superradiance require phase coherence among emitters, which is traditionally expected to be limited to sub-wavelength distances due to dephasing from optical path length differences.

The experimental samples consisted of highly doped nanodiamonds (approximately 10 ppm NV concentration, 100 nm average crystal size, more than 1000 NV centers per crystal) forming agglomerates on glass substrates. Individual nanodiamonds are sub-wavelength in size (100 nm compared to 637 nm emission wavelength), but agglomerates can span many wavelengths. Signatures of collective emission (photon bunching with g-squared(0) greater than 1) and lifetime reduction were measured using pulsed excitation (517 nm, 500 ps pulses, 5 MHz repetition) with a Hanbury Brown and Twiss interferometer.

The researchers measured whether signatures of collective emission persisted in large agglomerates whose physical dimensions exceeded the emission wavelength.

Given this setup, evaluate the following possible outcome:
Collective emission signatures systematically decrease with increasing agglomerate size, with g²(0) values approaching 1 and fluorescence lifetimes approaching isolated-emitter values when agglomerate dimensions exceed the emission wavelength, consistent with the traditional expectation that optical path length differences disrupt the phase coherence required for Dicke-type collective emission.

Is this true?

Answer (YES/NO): NO